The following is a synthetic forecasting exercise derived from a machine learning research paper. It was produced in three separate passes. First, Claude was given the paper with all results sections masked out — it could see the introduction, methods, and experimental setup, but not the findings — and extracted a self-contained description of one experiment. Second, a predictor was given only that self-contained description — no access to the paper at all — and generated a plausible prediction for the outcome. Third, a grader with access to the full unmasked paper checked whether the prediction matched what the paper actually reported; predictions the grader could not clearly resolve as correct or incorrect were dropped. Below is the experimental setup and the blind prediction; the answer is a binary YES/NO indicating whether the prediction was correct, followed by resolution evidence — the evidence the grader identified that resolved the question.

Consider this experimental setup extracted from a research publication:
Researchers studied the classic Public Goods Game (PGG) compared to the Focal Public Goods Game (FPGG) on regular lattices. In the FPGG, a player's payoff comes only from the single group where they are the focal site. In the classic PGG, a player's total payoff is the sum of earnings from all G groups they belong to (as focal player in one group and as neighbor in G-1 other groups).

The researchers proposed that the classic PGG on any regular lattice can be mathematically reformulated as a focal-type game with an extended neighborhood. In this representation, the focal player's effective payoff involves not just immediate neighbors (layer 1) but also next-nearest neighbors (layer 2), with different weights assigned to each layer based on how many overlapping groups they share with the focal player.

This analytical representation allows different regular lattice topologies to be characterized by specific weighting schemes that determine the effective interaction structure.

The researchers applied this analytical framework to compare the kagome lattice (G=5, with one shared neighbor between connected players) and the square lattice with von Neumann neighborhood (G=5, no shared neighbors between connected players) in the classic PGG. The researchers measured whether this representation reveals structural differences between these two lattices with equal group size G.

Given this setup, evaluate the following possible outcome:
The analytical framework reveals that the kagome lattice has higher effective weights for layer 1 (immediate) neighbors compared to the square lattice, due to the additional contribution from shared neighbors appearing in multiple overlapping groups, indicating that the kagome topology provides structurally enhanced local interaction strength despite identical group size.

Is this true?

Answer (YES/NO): YES